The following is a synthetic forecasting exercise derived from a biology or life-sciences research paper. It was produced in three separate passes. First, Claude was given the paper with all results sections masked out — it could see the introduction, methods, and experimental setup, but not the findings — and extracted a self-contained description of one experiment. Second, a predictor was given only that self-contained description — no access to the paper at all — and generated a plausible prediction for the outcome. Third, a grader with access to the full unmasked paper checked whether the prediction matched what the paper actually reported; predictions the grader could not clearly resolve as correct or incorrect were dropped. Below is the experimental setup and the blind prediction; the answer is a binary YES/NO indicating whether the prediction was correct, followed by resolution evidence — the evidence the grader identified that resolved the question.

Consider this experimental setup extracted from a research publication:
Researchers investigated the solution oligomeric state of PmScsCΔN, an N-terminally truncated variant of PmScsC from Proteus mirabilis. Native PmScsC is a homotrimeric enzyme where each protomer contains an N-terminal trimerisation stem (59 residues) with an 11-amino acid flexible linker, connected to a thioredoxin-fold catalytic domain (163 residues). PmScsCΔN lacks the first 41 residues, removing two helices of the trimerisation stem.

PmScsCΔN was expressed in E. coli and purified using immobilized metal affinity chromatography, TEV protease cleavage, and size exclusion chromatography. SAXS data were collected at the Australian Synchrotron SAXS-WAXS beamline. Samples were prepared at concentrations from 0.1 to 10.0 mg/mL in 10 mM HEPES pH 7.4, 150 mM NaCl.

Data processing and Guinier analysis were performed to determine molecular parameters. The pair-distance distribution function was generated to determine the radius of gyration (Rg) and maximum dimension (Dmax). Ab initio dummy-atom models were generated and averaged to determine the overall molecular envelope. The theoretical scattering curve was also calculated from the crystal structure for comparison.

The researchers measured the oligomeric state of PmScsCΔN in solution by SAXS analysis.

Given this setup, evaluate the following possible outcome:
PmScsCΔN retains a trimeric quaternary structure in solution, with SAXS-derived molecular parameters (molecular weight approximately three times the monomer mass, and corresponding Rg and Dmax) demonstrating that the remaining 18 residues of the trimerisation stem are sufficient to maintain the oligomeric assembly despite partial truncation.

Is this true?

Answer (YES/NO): NO